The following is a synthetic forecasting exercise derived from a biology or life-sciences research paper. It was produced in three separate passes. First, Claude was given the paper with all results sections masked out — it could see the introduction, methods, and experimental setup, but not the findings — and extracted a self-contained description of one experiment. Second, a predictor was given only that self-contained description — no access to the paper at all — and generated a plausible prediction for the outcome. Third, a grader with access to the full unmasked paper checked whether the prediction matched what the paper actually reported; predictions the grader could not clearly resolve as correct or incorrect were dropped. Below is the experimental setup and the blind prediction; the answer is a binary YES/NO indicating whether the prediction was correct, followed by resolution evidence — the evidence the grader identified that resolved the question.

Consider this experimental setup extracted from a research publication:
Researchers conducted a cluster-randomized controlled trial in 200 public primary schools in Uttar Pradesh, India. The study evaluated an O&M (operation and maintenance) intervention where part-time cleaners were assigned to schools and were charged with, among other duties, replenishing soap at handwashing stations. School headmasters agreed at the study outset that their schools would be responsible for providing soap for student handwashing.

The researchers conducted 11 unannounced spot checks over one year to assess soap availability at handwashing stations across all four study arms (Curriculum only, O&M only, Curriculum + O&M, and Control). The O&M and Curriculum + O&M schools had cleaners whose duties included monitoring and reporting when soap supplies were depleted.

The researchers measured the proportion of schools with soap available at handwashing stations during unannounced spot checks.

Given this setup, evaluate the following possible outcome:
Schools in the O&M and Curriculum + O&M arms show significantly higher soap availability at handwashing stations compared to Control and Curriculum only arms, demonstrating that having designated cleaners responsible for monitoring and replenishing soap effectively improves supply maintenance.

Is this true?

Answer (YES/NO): NO